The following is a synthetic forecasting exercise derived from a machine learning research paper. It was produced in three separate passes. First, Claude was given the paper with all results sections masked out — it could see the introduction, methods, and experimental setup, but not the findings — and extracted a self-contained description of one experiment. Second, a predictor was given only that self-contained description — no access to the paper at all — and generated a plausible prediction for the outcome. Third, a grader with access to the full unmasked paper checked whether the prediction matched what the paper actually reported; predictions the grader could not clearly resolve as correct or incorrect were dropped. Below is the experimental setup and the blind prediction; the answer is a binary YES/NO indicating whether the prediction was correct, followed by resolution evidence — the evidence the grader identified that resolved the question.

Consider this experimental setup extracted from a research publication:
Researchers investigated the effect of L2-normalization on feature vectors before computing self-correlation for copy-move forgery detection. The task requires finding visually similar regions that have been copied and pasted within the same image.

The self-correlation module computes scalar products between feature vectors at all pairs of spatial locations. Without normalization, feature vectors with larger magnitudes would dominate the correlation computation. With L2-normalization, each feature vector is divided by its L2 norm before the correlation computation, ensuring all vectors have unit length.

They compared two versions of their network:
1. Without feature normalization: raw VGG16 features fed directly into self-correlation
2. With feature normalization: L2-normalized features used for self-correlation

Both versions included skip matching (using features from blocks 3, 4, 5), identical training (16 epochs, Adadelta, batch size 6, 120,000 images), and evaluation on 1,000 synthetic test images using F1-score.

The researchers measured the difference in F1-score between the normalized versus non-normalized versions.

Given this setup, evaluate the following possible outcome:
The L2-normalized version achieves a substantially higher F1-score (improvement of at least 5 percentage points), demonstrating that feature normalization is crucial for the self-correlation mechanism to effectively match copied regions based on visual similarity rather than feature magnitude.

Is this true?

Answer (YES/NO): YES